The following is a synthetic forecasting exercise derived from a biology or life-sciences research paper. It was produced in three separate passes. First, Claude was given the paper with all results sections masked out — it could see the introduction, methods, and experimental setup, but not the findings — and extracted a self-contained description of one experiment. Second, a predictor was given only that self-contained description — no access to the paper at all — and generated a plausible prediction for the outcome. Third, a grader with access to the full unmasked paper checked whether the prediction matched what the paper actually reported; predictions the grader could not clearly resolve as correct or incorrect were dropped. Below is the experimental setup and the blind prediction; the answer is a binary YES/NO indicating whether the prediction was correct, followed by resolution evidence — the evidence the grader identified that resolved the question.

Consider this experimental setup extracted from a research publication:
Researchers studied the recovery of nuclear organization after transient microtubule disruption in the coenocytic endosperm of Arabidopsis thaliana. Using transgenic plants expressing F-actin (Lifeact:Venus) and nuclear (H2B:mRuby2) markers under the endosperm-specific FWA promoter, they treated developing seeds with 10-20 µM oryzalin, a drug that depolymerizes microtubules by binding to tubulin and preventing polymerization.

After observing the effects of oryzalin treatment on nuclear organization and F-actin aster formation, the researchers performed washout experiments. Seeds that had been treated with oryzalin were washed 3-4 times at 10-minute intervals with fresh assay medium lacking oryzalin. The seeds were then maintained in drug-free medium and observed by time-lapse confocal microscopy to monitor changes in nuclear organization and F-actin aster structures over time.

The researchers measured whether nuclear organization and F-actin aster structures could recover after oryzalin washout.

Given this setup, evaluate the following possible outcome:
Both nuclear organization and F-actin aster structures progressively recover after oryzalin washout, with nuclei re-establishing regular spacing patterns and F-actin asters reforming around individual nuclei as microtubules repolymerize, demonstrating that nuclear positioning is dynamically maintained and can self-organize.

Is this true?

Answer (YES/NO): YES